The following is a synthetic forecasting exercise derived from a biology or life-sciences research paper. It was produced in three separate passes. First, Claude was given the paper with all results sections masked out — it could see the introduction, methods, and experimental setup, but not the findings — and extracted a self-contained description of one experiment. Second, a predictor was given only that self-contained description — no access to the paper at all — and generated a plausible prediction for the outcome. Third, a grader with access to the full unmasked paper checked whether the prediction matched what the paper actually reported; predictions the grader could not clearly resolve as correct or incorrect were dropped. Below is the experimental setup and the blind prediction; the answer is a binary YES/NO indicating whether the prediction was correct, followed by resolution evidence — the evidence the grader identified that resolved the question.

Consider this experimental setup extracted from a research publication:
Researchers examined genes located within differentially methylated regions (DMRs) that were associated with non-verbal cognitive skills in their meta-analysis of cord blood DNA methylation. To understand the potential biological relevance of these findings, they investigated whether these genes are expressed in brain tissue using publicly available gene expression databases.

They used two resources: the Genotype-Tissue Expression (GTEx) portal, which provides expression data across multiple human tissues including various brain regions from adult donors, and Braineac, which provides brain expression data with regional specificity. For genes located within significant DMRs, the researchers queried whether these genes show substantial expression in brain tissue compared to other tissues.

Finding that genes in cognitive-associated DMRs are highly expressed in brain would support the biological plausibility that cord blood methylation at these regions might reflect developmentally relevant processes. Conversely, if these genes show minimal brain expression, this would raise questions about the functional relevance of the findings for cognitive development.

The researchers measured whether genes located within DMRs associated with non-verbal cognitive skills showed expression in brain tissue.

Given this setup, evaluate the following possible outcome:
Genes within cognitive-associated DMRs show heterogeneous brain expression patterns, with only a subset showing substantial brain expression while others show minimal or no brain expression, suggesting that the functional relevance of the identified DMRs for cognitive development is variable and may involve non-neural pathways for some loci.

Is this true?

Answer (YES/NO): NO